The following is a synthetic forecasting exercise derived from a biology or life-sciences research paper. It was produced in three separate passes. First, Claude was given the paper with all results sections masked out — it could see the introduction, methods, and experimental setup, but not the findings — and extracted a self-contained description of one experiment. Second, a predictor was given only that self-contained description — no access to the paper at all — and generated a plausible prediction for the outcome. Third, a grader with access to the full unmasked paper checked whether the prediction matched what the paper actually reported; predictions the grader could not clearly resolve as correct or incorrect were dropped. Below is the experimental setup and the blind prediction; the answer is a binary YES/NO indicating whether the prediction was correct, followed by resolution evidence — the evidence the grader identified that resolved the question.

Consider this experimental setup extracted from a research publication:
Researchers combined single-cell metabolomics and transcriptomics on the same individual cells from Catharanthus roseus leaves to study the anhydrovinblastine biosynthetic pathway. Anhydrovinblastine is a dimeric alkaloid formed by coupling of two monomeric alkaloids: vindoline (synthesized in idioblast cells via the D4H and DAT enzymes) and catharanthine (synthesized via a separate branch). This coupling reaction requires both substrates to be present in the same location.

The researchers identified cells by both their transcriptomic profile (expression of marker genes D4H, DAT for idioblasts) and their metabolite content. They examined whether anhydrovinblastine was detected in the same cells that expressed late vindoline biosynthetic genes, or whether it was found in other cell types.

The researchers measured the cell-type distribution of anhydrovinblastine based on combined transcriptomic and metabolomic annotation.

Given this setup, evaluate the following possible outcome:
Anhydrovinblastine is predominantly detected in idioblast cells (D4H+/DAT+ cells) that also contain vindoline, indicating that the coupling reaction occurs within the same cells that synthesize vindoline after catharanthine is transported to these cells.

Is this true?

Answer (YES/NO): YES